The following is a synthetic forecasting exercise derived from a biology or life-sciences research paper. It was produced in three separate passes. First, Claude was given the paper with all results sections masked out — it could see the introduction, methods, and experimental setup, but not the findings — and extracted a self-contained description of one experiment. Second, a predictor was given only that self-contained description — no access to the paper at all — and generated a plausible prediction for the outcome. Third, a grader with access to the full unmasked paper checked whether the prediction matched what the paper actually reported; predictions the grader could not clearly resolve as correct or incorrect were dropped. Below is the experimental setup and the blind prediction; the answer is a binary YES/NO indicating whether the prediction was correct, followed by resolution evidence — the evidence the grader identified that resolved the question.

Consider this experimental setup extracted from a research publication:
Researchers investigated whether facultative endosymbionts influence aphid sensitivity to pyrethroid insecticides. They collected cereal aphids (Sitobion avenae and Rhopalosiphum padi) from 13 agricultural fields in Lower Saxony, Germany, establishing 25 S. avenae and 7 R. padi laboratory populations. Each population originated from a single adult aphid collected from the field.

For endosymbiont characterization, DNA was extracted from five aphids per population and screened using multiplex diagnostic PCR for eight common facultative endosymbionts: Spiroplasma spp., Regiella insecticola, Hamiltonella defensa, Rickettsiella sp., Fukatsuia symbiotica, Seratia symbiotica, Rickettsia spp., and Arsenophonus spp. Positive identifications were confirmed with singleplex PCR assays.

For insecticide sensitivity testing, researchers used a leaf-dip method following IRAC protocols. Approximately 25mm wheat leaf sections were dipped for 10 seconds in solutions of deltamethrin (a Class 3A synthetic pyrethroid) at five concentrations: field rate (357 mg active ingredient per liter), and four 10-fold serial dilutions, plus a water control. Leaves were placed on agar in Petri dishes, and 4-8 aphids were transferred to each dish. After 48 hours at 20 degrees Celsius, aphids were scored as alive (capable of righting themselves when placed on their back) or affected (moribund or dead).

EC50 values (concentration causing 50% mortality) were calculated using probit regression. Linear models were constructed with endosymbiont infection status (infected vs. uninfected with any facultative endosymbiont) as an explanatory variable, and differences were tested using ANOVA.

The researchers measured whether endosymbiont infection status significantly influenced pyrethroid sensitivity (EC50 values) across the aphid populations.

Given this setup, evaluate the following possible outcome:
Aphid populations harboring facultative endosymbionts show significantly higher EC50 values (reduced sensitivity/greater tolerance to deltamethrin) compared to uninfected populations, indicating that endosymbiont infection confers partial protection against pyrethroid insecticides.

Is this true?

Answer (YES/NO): NO